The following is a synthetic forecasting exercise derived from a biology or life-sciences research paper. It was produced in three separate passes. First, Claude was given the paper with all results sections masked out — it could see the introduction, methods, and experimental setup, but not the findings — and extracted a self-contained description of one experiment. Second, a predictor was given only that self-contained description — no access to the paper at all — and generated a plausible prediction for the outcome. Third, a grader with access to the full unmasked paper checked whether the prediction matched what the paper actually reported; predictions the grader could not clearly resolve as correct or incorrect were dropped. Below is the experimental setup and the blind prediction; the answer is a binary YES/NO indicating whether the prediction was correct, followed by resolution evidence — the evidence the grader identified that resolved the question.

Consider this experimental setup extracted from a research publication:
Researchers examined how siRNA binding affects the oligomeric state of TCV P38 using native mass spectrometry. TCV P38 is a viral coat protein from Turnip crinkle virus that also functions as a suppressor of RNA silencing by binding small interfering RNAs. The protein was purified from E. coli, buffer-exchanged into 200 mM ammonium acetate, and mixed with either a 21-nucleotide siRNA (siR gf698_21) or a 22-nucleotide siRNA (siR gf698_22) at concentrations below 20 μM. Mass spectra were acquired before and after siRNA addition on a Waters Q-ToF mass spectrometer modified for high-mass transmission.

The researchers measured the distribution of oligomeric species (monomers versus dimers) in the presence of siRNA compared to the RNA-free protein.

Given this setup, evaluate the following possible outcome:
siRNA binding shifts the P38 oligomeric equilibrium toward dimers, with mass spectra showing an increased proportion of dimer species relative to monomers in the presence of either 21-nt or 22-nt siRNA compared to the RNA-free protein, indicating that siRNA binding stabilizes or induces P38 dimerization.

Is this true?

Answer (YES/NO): YES